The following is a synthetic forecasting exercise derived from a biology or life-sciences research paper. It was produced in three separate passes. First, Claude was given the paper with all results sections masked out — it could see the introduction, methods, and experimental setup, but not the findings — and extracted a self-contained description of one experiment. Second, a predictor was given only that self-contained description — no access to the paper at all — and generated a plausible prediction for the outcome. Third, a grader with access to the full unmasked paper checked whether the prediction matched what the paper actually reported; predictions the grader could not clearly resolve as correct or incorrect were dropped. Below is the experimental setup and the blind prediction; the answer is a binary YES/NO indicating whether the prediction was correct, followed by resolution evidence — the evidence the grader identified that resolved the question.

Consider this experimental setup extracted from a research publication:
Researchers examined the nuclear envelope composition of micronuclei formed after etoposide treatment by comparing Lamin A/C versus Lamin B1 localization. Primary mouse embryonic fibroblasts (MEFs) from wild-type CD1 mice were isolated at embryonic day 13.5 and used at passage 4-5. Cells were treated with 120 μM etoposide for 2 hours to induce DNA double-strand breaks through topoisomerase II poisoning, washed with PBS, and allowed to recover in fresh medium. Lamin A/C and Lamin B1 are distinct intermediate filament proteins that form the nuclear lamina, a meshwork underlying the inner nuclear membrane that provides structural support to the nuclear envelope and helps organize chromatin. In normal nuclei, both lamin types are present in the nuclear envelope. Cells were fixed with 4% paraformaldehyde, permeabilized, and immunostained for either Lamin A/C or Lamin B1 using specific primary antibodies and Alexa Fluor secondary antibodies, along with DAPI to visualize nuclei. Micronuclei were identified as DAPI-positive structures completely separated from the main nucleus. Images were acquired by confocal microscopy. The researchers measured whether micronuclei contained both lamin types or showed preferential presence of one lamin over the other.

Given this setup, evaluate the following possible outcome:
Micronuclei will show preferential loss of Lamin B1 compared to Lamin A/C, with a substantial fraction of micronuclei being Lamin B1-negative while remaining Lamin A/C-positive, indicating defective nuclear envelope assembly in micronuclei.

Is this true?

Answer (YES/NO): NO